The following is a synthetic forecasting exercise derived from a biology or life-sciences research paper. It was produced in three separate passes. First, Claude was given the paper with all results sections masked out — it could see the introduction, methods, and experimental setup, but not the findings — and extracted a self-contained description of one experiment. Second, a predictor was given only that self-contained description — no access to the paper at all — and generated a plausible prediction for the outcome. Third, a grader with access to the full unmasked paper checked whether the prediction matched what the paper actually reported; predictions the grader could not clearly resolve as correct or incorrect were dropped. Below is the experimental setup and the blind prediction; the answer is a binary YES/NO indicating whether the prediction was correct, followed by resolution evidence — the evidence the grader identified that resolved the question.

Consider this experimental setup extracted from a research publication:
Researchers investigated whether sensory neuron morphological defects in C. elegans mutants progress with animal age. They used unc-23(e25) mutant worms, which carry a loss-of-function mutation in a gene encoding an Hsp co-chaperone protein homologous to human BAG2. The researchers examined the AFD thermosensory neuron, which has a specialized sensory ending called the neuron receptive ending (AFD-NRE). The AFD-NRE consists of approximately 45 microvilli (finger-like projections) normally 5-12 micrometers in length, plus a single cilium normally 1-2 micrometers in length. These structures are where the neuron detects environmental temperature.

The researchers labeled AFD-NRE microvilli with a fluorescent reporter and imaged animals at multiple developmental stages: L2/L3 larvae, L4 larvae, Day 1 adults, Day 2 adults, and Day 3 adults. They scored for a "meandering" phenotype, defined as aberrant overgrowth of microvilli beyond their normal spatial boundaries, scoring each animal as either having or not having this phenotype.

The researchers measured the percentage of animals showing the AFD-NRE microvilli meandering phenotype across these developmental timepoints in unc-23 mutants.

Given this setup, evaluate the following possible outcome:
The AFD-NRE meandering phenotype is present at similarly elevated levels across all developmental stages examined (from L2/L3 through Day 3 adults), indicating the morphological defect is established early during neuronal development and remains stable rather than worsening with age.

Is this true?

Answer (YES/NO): NO